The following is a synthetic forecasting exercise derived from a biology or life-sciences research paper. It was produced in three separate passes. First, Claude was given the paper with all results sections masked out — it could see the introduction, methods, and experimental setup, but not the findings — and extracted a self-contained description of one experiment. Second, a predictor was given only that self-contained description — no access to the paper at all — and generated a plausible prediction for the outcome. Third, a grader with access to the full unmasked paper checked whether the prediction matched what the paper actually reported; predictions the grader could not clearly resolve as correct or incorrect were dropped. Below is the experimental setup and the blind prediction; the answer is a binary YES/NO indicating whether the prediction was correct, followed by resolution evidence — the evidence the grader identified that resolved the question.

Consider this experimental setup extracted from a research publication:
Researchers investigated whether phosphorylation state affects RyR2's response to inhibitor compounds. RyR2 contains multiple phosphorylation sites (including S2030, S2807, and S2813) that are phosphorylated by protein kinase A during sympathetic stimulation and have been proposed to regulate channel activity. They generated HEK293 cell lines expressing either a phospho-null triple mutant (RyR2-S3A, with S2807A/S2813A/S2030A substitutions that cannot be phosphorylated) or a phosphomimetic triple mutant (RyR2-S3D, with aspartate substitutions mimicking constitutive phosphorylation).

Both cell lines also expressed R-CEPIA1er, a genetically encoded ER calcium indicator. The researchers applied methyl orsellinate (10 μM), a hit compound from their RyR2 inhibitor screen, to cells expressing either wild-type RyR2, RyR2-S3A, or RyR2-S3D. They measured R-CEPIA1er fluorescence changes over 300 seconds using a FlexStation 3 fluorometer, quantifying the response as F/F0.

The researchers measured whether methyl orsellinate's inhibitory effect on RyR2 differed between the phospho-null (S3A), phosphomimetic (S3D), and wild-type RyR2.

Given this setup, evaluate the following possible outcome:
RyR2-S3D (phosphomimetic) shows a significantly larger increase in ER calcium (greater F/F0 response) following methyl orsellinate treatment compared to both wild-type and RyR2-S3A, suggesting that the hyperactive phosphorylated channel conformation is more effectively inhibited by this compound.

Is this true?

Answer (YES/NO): NO